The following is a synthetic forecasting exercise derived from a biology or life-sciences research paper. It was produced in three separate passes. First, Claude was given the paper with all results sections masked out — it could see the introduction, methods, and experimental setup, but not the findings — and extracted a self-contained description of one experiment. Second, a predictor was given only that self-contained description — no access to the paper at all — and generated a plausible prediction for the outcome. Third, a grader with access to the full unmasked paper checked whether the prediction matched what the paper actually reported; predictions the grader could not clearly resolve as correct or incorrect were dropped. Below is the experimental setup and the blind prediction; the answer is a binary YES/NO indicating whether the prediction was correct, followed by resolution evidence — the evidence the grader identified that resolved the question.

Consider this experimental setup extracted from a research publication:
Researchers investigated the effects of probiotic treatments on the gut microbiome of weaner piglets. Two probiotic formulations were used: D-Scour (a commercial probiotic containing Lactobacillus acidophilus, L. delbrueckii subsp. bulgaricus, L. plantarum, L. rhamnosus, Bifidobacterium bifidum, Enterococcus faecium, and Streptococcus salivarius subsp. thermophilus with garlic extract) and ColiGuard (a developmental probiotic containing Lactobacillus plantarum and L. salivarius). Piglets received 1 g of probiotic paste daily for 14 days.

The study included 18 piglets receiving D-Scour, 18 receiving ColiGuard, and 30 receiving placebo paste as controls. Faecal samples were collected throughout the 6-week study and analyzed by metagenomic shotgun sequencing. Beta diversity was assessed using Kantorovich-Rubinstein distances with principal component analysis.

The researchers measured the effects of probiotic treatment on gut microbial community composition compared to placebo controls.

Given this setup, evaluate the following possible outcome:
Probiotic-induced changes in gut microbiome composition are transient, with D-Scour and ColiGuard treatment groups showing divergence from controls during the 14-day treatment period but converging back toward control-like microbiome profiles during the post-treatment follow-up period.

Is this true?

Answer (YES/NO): NO